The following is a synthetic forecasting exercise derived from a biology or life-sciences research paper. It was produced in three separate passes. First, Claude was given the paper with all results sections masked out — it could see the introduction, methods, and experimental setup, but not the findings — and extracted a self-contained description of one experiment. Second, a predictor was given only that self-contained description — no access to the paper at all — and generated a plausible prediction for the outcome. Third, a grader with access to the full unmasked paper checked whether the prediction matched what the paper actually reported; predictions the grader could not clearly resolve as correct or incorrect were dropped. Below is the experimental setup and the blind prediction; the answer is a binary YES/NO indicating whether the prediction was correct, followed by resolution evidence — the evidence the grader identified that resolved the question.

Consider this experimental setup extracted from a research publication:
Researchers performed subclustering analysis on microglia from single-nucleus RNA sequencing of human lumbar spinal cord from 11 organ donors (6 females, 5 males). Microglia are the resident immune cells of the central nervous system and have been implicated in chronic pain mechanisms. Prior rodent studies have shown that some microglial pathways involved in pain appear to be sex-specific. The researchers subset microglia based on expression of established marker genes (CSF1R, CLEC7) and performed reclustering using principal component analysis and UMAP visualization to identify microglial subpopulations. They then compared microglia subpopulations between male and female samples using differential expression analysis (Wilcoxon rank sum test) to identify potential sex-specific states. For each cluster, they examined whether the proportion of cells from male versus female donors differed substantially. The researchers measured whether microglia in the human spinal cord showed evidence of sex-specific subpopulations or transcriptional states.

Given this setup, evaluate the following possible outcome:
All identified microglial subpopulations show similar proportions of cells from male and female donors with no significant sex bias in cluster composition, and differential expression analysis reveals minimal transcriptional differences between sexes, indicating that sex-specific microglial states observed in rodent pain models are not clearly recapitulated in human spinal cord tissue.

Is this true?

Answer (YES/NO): NO